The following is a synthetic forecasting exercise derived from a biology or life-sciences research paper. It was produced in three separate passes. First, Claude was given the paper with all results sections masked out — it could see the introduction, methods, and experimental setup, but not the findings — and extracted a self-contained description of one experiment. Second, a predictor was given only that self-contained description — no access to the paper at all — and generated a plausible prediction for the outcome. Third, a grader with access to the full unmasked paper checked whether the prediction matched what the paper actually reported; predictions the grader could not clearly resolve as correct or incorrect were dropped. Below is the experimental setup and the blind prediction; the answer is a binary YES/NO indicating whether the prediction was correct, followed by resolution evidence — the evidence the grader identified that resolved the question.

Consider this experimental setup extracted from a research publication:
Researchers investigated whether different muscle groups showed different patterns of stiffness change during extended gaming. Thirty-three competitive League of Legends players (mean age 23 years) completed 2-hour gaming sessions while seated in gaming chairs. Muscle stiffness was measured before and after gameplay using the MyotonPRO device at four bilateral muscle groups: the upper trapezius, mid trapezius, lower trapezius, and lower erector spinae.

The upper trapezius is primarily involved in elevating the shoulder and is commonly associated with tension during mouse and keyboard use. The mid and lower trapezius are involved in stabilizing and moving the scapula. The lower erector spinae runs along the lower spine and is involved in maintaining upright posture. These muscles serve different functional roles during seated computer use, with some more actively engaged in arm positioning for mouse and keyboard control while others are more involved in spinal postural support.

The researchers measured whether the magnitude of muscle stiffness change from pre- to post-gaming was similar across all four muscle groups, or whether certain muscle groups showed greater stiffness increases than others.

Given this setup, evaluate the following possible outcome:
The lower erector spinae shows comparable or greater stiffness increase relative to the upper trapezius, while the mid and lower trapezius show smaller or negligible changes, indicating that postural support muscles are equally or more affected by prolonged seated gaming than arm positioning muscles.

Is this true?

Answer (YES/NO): NO